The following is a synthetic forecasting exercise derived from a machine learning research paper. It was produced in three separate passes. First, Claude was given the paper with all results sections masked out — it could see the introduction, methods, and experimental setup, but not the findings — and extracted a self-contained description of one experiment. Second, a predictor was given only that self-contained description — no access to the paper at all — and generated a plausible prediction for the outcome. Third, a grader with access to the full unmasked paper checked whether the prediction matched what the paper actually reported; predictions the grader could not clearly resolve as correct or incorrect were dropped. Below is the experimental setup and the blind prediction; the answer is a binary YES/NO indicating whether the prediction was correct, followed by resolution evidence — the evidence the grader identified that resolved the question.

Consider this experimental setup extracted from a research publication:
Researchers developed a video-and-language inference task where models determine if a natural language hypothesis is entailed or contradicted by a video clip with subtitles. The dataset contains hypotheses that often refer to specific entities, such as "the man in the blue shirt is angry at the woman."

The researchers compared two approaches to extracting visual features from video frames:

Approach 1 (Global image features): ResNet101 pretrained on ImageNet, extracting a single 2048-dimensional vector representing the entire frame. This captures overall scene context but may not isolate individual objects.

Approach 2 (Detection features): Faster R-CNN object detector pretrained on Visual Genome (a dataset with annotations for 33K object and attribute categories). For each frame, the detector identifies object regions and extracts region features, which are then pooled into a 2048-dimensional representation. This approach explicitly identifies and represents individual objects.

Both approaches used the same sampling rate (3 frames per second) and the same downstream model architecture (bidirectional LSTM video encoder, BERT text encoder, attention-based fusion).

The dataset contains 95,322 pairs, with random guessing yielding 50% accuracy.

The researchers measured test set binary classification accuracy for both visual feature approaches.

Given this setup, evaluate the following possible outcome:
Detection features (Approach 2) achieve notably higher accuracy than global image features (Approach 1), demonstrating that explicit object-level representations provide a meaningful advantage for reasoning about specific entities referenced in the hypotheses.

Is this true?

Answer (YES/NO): NO